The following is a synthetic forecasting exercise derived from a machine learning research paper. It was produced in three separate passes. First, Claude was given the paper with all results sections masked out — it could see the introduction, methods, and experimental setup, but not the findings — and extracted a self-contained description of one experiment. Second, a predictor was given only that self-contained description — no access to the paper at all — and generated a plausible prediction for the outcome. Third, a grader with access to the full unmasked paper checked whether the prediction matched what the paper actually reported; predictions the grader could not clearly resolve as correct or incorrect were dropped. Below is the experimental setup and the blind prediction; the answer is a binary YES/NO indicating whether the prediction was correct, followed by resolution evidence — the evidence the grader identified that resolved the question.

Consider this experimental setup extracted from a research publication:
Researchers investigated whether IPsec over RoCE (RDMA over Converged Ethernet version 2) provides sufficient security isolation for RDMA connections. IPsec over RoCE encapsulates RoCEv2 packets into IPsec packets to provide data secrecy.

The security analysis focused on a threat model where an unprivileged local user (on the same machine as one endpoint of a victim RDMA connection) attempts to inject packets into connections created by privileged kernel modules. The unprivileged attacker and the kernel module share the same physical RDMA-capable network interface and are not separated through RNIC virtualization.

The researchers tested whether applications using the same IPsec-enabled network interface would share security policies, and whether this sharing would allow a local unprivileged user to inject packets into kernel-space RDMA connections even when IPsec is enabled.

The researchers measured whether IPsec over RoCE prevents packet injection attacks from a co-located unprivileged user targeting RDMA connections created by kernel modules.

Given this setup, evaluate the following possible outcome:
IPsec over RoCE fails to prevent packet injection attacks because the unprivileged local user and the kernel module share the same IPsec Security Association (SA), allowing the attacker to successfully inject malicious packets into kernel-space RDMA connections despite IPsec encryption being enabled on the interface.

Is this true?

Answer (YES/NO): YES